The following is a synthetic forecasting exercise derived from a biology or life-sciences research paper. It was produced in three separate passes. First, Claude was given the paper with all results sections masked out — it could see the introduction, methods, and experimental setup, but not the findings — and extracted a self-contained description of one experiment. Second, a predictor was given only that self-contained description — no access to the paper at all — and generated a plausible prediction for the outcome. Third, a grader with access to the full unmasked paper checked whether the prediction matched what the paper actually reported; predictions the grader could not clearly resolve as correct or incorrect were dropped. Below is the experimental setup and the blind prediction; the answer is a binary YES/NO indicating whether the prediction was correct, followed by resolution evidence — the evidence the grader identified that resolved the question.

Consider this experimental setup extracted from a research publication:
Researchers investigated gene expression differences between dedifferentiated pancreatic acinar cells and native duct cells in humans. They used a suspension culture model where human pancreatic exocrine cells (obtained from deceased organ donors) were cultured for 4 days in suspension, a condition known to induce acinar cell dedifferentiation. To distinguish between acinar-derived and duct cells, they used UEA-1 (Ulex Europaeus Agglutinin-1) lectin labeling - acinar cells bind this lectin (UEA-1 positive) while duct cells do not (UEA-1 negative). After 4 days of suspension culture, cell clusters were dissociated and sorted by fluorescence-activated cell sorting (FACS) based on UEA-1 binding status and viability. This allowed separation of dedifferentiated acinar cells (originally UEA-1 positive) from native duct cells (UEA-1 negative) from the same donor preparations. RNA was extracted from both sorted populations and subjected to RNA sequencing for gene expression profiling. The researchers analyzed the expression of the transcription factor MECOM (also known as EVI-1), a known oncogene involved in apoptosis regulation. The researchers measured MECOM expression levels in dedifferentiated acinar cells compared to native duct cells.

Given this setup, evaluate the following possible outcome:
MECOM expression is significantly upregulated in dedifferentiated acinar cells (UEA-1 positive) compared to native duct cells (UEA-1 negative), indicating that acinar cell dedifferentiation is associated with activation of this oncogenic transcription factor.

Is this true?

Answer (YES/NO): YES